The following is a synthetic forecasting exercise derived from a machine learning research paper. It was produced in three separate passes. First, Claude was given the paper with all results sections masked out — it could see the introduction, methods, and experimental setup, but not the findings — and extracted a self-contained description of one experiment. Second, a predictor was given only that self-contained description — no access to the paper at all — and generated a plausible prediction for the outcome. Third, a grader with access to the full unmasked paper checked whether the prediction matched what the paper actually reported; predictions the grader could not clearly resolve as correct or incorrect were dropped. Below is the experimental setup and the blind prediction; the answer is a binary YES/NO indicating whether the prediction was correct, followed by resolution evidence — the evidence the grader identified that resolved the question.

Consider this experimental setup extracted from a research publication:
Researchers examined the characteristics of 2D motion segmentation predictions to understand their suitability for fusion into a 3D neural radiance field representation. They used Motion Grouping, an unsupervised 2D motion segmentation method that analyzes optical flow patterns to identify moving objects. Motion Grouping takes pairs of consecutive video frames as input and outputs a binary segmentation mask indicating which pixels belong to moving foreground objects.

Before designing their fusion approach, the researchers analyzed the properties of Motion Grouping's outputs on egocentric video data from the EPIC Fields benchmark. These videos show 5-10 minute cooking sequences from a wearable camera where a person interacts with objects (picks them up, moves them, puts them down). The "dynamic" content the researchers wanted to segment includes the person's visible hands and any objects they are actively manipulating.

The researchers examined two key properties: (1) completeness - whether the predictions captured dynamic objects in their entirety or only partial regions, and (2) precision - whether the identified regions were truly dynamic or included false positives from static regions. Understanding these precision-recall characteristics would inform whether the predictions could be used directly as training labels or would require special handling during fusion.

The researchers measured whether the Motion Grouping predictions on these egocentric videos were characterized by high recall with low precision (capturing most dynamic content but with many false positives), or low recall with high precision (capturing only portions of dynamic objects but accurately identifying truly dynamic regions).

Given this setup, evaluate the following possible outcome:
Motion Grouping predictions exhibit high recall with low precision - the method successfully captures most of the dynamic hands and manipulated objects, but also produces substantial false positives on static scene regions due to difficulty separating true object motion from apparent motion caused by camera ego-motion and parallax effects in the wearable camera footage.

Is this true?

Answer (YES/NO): NO